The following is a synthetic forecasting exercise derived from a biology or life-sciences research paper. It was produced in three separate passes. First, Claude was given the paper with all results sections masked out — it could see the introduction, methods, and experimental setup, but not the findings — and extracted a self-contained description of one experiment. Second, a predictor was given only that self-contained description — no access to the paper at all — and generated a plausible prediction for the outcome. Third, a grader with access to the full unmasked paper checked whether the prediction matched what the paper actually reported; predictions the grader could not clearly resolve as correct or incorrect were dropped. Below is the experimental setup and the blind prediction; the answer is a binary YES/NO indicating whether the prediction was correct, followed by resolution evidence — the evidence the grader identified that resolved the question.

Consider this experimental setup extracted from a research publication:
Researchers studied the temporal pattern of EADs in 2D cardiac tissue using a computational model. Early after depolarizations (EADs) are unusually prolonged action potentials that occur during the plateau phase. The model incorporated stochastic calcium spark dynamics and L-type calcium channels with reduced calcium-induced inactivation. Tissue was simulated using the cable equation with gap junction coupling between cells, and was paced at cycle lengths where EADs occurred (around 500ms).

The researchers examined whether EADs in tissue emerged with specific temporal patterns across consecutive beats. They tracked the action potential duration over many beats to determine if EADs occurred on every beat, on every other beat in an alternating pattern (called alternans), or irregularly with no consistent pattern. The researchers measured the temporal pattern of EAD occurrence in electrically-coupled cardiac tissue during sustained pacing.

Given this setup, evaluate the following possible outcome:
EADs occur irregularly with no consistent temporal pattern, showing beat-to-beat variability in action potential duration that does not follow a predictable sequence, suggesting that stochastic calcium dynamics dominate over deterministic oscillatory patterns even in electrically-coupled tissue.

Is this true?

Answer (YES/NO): NO